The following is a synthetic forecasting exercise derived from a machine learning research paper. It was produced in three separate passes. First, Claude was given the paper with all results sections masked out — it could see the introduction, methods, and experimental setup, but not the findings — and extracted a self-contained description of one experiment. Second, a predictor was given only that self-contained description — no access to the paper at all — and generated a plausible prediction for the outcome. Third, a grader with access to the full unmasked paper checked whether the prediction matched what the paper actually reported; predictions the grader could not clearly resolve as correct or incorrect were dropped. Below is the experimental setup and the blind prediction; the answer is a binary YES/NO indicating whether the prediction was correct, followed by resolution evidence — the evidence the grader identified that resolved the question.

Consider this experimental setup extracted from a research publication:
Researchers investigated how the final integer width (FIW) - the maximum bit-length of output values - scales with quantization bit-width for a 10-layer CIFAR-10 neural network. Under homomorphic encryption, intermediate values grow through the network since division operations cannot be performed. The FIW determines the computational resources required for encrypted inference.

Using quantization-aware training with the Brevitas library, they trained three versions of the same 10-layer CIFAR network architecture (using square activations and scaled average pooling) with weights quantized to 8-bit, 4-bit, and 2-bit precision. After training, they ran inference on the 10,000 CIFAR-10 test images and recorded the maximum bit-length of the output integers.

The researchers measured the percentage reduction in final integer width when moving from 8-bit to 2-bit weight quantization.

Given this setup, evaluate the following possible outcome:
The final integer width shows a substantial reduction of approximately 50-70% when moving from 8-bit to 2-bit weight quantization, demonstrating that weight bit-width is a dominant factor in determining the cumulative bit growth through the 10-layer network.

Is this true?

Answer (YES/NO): NO